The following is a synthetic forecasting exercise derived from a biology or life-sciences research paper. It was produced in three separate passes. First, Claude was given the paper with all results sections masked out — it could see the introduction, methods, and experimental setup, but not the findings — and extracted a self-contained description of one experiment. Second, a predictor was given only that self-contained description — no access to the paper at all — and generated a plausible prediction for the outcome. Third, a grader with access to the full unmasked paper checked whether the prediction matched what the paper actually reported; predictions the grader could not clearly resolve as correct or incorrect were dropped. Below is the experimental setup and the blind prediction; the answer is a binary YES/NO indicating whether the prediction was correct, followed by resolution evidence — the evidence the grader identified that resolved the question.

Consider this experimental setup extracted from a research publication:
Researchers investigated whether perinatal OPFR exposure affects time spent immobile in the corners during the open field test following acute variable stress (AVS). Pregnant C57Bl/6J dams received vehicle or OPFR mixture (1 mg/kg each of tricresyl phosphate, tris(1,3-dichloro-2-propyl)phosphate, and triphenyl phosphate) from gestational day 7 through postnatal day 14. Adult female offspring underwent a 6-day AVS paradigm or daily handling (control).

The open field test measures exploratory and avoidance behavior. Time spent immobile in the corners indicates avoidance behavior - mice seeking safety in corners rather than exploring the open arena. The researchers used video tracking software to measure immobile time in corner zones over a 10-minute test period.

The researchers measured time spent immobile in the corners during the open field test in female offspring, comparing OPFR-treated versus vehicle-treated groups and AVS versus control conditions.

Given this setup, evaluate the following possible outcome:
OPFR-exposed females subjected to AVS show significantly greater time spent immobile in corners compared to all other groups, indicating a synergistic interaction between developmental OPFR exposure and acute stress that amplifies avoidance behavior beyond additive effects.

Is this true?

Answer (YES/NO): NO